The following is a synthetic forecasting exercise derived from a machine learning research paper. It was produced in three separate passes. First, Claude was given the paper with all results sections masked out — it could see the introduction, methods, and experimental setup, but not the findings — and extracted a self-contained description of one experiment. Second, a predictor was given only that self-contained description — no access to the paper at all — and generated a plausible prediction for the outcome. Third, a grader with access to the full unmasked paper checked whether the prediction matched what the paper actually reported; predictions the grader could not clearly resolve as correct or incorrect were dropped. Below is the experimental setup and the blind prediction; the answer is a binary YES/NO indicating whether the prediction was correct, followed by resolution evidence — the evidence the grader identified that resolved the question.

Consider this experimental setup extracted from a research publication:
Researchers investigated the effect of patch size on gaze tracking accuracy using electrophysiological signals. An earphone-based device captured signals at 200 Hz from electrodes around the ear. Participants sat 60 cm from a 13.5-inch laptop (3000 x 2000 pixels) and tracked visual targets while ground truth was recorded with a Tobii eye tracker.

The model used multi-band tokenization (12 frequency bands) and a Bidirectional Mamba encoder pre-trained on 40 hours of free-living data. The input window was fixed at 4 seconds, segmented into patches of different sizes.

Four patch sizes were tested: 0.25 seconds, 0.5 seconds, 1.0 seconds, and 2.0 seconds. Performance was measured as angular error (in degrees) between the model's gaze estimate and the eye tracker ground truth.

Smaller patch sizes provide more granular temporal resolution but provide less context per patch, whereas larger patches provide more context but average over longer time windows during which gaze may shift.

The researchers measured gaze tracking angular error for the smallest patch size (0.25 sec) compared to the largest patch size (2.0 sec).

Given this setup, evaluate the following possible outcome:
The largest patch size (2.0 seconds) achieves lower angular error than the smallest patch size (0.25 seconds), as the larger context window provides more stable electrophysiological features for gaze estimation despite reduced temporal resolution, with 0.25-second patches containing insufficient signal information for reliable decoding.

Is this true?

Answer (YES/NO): NO